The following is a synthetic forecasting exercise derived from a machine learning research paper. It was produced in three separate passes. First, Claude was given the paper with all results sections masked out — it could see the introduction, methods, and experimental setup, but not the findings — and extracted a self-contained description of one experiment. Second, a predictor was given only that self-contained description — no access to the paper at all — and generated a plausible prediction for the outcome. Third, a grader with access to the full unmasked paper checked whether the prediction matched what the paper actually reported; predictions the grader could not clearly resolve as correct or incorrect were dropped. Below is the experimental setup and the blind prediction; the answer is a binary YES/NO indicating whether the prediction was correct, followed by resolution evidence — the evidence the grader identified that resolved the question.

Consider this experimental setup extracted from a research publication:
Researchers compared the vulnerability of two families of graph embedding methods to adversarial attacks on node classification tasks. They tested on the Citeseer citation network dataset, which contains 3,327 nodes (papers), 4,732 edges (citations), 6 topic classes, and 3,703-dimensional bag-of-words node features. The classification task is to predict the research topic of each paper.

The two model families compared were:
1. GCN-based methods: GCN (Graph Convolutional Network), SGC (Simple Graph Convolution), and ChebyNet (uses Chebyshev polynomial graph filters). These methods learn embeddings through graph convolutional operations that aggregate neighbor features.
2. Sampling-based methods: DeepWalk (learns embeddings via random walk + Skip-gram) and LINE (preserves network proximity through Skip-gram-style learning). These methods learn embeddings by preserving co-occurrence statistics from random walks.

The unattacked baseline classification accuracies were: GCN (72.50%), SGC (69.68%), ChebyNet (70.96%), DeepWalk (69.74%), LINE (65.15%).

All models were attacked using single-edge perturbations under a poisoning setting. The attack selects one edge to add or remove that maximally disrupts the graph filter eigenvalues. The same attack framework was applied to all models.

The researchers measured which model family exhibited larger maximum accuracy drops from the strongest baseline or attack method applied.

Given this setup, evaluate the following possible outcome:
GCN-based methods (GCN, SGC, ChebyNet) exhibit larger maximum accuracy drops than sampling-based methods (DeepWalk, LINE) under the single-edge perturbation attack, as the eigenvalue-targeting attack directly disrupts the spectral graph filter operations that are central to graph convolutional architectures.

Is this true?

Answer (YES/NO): NO